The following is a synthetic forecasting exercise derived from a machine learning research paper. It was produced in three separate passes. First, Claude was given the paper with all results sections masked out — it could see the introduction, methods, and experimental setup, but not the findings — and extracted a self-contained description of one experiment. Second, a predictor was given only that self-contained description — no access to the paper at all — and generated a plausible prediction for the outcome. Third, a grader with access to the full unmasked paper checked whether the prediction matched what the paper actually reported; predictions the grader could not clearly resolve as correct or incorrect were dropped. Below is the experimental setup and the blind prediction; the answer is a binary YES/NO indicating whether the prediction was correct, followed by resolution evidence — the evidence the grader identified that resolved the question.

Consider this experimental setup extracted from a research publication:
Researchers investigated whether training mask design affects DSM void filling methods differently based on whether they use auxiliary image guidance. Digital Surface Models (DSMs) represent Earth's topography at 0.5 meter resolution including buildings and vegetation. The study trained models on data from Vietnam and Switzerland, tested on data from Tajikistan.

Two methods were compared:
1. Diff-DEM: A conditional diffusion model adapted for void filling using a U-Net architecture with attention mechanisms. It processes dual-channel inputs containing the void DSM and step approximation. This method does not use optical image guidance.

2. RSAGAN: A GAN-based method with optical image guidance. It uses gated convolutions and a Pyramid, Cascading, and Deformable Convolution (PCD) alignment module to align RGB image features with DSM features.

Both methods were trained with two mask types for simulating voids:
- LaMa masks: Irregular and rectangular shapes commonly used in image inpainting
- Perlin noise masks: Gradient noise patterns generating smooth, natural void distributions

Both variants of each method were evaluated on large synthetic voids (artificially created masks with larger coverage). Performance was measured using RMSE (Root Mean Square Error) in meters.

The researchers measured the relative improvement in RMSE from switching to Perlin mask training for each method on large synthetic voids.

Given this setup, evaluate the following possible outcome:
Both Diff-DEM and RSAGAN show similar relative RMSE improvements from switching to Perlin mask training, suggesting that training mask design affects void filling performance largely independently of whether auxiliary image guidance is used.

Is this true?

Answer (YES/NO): NO